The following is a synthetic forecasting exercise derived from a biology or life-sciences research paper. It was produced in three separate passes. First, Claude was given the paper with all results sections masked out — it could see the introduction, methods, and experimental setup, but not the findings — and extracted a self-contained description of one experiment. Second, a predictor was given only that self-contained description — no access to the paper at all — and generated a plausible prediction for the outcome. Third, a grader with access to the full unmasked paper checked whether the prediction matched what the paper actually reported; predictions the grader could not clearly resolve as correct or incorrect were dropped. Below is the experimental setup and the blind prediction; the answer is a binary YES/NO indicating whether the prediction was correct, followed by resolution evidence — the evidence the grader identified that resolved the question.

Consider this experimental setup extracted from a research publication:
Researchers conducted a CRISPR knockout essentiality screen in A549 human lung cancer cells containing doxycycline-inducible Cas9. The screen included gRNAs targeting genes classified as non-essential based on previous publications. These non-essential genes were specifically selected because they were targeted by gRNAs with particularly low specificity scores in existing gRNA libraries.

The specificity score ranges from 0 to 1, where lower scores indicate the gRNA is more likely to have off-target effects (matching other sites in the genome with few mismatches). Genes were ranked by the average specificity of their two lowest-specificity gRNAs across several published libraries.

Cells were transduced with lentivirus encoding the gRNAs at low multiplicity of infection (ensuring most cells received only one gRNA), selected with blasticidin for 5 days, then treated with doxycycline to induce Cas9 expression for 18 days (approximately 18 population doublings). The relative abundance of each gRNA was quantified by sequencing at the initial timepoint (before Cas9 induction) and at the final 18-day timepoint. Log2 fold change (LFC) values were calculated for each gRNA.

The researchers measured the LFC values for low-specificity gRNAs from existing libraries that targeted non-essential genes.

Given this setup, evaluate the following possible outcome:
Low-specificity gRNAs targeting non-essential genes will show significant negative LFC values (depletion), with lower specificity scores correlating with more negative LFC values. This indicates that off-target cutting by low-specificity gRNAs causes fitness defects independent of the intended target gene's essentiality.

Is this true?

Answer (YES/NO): YES